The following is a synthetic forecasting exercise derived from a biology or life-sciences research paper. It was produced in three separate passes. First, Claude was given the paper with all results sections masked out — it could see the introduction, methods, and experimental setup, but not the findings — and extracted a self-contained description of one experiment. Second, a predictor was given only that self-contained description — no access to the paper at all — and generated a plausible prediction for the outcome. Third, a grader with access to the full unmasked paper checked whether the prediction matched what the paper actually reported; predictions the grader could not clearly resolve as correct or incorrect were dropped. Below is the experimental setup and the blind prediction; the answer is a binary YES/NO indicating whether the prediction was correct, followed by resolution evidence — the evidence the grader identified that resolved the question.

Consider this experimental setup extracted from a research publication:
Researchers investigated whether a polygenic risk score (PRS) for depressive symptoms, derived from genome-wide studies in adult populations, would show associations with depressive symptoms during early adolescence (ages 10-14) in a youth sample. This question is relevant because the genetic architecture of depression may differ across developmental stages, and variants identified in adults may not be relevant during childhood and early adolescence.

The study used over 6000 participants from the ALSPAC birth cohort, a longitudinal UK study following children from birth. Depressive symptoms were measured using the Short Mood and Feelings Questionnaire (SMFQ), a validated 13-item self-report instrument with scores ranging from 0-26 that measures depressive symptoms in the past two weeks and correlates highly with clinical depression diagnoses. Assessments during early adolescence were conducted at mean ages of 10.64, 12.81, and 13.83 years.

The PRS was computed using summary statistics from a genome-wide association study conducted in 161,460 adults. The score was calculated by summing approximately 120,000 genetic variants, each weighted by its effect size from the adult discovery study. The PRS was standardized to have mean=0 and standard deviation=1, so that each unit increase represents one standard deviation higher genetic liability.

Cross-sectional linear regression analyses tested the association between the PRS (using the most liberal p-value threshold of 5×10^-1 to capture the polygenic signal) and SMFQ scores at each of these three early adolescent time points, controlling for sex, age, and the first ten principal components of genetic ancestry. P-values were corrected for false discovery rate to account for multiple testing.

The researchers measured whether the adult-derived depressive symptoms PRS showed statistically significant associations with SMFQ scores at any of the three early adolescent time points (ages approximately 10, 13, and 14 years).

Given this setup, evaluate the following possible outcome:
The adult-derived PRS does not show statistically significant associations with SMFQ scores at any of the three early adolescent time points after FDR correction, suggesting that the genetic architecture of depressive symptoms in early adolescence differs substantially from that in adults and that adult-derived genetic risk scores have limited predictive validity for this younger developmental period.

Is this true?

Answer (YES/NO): NO